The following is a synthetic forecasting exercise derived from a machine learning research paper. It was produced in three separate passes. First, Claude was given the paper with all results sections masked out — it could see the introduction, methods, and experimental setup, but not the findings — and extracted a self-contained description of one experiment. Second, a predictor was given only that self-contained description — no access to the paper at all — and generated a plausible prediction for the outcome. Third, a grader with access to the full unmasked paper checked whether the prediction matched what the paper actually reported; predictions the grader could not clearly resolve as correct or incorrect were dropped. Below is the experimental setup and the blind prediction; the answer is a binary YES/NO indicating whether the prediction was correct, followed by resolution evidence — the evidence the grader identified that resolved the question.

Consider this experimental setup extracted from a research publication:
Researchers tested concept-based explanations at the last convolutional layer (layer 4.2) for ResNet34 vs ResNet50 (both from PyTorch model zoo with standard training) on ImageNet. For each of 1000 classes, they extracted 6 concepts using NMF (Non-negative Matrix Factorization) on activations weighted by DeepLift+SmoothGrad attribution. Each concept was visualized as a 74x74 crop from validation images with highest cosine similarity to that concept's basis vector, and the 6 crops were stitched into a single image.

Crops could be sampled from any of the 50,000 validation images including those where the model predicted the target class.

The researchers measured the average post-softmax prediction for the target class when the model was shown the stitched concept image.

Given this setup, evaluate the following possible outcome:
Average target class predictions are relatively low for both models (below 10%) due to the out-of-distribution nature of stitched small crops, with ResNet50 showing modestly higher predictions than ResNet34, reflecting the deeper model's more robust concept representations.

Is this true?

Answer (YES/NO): NO